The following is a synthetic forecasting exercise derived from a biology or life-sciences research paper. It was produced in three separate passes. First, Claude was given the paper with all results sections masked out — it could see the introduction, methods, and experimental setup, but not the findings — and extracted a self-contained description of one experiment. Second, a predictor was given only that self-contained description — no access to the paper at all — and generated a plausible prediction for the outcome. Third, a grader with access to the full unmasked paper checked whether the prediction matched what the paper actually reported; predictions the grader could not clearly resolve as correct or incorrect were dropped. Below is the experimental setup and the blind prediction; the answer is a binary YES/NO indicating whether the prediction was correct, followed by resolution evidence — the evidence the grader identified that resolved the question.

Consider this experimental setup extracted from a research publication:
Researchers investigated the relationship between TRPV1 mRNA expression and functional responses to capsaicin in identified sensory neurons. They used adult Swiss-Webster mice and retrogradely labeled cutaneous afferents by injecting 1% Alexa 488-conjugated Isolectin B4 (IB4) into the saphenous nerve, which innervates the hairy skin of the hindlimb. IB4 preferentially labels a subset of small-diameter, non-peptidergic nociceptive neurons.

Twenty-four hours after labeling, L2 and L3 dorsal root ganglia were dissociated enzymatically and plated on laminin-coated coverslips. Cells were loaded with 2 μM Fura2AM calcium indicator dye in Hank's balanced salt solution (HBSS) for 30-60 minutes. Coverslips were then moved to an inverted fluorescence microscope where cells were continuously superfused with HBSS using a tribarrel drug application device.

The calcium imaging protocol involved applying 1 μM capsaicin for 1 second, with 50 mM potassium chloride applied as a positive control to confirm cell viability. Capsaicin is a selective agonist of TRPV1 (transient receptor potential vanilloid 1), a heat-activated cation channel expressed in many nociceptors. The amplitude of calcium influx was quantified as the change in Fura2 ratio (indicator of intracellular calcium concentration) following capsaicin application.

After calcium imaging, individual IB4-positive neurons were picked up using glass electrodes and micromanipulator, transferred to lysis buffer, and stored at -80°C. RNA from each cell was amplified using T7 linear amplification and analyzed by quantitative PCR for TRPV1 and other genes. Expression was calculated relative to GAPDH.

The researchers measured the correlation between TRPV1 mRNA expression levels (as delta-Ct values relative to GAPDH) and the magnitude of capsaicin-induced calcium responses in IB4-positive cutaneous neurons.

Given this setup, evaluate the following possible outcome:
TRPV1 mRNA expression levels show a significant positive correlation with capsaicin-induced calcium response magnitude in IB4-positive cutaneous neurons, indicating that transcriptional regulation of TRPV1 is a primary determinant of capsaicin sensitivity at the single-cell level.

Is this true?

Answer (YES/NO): NO